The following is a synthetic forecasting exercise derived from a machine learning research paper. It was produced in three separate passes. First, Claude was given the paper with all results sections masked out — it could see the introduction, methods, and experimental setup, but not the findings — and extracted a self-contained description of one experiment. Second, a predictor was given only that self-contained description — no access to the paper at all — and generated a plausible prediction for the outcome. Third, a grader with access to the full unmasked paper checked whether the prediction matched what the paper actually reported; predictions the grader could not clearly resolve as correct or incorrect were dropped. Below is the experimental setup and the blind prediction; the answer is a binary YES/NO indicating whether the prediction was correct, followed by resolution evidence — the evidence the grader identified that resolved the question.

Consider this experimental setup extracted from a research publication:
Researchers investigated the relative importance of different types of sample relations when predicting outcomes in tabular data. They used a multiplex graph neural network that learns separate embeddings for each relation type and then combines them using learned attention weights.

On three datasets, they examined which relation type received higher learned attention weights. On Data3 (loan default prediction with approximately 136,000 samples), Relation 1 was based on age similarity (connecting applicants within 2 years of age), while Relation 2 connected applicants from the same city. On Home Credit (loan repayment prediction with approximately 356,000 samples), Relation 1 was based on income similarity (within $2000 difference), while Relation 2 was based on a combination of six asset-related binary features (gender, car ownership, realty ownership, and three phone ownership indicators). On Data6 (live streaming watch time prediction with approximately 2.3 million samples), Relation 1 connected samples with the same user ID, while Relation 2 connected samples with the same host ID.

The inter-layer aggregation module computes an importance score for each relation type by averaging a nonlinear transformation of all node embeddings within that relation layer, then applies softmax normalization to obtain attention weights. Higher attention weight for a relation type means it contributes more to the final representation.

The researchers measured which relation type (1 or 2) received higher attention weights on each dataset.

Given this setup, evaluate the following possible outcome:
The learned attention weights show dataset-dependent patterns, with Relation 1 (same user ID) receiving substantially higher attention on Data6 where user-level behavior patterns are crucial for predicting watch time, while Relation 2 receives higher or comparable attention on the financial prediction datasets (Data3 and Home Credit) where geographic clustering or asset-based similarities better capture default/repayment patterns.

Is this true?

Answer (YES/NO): NO